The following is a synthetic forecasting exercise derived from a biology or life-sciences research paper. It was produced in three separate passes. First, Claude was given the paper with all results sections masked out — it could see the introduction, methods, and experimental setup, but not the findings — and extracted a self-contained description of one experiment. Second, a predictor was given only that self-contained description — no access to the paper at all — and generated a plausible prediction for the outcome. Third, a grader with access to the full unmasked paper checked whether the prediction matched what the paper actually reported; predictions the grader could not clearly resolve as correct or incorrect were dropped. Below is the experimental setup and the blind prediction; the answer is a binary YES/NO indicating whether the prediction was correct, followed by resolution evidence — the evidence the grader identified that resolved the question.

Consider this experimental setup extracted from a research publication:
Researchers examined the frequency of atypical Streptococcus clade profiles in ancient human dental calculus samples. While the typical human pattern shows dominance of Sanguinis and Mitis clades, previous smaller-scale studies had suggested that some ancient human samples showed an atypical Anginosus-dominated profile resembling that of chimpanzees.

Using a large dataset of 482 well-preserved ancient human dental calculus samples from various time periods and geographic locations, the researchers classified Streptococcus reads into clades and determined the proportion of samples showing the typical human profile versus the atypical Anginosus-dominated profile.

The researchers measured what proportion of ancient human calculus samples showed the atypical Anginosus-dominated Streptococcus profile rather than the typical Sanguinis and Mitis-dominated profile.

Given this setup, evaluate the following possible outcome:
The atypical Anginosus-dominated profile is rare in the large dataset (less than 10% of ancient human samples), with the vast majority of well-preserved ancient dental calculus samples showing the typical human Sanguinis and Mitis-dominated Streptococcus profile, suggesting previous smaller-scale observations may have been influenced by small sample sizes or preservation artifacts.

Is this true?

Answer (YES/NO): NO